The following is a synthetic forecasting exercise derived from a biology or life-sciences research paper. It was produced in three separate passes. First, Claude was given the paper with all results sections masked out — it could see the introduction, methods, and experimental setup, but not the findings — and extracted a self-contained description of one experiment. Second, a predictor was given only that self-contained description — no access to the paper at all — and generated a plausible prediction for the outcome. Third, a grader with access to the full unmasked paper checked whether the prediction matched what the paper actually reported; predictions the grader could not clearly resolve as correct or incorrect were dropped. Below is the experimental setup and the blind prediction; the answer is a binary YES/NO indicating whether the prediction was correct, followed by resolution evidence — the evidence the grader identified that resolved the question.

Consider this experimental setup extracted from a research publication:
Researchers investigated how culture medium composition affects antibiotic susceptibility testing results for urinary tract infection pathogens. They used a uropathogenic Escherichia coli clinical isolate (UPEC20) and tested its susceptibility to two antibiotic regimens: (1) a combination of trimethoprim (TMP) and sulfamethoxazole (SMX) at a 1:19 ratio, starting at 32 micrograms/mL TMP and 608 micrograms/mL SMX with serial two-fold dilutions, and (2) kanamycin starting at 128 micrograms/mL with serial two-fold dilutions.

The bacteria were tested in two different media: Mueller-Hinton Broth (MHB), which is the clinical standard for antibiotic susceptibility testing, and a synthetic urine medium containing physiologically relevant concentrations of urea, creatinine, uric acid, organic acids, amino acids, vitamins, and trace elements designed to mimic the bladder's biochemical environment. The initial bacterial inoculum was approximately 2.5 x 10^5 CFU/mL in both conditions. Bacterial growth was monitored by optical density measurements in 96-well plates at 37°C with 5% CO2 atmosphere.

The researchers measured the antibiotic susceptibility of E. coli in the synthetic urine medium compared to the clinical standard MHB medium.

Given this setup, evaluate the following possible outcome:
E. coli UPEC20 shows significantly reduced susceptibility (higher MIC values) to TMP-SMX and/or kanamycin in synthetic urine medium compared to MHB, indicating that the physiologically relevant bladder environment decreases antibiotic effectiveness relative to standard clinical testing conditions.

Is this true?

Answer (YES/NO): YES